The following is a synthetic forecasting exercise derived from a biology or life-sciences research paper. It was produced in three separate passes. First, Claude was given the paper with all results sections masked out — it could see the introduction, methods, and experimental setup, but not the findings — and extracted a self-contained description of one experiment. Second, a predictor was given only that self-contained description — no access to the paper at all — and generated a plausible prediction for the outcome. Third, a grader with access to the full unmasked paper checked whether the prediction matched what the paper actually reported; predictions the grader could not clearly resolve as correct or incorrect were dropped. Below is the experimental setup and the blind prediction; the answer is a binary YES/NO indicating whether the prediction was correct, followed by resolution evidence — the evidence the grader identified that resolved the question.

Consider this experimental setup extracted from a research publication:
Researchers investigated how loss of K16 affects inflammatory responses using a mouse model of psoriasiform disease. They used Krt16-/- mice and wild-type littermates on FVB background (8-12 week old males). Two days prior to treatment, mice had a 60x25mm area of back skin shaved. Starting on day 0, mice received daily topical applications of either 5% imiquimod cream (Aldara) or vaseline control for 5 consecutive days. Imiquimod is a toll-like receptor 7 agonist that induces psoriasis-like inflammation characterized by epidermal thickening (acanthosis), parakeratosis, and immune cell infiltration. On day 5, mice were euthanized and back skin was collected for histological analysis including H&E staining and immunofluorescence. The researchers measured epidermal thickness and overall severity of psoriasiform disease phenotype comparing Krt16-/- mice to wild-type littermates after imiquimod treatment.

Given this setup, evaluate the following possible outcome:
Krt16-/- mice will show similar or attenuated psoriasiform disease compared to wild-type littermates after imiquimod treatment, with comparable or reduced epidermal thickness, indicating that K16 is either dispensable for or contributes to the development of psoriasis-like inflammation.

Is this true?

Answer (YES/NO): NO